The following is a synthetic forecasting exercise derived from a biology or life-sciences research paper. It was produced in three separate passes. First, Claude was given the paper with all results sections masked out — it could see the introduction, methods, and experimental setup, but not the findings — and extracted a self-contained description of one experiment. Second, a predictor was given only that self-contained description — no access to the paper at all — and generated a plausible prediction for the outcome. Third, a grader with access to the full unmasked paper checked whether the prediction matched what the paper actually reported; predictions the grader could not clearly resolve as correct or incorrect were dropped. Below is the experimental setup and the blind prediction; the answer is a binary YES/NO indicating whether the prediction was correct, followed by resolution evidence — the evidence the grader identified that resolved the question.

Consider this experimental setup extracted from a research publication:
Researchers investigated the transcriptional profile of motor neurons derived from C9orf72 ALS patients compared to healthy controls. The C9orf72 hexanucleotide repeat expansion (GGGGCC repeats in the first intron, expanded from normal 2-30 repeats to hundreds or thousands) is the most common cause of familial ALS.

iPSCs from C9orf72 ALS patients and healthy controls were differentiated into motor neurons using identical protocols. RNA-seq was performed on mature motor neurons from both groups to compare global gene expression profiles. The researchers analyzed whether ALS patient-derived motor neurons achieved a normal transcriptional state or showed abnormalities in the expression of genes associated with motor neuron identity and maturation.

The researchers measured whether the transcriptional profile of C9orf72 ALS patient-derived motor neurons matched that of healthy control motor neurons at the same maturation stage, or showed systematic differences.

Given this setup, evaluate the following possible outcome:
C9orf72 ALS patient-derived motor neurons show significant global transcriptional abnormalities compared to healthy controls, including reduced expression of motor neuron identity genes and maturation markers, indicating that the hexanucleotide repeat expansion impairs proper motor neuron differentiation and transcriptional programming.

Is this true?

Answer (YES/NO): NO